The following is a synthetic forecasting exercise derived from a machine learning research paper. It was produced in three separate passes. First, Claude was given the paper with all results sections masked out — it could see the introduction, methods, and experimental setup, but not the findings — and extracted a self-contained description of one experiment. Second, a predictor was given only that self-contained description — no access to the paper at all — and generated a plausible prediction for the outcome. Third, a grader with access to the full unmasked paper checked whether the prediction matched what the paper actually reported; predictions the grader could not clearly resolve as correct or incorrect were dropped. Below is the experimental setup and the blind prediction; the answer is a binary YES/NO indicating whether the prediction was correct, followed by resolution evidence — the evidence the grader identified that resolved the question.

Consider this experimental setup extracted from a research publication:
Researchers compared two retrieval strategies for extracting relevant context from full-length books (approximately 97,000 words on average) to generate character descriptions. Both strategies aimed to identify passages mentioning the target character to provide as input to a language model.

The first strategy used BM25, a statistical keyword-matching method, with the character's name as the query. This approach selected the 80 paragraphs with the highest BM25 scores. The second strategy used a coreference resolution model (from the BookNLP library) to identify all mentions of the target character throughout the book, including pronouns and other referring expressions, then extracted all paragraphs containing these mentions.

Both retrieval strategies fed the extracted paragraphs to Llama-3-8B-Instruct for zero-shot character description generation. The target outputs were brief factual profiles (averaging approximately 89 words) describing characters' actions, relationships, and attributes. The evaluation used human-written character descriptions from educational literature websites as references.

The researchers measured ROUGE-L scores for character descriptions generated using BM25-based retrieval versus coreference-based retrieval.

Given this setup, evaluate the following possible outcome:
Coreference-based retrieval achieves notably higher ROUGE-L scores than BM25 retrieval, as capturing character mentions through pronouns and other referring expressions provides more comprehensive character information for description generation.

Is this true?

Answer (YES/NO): NO